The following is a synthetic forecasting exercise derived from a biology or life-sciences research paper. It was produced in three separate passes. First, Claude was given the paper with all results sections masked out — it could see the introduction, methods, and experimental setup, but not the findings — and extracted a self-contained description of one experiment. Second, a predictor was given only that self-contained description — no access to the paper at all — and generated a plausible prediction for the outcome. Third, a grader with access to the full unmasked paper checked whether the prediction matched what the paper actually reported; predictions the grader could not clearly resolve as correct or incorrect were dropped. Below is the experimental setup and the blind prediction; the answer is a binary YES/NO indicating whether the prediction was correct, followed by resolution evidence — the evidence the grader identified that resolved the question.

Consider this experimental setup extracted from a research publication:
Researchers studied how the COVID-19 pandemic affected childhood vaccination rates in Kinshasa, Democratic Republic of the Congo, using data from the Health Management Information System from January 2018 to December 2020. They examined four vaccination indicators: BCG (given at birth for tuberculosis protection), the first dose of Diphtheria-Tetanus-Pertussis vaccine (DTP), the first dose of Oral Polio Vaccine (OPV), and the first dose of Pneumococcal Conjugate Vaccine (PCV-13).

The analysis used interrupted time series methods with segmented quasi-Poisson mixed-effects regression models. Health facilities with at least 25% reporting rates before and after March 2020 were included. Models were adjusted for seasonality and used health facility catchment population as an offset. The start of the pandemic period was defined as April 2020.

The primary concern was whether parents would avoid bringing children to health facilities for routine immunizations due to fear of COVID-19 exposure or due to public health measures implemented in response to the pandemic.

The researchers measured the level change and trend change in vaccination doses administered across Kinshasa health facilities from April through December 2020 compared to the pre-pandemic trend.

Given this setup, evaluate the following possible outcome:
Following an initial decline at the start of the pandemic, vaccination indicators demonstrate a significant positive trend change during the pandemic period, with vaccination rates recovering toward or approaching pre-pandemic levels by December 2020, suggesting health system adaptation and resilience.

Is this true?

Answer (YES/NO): NO